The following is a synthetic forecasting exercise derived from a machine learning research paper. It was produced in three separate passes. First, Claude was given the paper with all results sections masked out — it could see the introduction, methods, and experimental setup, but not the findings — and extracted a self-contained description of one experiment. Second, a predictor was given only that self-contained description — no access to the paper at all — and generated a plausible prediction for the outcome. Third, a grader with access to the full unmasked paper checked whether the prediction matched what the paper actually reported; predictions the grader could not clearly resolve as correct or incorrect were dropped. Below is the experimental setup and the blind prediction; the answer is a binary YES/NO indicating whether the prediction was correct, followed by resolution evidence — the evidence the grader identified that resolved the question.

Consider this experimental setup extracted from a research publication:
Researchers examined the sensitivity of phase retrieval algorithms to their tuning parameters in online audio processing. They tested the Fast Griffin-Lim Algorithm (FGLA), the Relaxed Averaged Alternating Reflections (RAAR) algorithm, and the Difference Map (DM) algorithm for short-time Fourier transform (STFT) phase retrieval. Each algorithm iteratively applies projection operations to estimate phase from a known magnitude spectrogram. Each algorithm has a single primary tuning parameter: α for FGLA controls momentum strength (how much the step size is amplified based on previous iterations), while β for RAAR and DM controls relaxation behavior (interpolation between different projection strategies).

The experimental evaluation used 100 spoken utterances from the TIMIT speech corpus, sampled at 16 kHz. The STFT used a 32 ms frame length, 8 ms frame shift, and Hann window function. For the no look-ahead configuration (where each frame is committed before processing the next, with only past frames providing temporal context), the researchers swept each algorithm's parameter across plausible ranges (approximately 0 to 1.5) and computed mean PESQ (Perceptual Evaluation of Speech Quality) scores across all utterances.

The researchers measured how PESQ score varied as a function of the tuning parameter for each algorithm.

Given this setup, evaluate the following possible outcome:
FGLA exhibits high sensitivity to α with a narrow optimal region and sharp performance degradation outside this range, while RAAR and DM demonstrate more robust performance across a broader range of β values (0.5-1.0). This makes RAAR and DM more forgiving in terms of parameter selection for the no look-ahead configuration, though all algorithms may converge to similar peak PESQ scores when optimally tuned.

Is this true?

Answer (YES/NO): NO